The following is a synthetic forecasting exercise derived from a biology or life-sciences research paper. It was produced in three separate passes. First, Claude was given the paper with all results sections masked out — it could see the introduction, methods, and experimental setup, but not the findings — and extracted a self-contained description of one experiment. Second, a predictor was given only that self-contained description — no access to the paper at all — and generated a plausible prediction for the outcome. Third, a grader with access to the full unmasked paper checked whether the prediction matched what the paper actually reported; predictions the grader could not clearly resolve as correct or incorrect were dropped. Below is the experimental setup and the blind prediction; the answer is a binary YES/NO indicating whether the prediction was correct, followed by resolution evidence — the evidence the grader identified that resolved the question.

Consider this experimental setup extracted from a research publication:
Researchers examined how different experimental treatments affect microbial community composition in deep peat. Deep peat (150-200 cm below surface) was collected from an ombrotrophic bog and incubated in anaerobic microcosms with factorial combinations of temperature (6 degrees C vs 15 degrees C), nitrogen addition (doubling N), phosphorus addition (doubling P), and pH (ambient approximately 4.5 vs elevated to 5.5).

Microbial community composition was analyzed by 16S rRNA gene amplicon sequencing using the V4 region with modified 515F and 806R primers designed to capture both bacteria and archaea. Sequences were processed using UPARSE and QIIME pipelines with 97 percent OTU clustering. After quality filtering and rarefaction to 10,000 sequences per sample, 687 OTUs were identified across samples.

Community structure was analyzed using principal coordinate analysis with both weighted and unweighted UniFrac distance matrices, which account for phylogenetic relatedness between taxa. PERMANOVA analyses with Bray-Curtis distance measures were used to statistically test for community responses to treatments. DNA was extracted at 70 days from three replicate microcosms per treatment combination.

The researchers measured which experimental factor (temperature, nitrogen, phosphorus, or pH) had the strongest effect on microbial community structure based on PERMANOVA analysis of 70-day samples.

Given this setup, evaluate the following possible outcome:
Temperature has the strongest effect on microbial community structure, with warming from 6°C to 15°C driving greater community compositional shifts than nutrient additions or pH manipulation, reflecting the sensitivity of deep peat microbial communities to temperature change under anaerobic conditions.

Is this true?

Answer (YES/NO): NO